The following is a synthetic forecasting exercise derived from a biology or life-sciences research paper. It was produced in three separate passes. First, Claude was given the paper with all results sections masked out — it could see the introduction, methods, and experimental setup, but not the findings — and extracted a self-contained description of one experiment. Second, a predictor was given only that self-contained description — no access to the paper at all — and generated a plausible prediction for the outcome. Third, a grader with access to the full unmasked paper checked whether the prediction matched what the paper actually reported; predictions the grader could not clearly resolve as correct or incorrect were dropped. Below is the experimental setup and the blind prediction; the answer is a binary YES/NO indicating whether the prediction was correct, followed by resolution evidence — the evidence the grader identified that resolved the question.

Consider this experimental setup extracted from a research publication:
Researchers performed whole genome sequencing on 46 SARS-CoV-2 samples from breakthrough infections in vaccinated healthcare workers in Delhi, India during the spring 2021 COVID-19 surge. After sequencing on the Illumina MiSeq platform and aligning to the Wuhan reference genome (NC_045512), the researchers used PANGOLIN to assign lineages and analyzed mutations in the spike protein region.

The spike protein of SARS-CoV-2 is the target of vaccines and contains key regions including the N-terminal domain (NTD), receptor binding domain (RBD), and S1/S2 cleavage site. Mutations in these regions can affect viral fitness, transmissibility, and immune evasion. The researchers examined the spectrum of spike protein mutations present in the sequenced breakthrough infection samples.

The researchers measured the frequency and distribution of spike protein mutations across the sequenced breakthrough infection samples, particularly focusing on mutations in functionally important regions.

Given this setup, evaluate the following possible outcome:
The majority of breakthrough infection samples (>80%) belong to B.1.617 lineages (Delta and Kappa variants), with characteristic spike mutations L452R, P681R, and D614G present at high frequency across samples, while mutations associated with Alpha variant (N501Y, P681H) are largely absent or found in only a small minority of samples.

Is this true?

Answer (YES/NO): YES